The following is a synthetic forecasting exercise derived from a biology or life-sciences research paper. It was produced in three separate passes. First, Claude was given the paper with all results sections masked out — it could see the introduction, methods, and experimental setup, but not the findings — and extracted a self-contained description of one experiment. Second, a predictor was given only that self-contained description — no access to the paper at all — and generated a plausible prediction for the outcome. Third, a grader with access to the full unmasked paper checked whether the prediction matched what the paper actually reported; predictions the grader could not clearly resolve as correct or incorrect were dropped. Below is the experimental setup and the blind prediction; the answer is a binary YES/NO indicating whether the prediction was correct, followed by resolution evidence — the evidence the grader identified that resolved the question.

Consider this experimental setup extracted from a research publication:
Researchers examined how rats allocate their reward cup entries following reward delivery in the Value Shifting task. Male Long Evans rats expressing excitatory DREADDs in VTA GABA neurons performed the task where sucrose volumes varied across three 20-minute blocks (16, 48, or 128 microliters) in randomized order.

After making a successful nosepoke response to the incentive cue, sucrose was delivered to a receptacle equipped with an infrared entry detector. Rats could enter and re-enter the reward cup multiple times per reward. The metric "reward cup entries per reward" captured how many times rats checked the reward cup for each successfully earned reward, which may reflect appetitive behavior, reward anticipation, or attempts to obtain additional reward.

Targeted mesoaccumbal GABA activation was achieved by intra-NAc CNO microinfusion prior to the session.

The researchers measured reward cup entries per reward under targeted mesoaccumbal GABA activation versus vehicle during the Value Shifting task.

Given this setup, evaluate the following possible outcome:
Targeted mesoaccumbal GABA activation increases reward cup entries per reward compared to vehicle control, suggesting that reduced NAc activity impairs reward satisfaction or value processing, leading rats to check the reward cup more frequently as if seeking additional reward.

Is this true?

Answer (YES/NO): NO